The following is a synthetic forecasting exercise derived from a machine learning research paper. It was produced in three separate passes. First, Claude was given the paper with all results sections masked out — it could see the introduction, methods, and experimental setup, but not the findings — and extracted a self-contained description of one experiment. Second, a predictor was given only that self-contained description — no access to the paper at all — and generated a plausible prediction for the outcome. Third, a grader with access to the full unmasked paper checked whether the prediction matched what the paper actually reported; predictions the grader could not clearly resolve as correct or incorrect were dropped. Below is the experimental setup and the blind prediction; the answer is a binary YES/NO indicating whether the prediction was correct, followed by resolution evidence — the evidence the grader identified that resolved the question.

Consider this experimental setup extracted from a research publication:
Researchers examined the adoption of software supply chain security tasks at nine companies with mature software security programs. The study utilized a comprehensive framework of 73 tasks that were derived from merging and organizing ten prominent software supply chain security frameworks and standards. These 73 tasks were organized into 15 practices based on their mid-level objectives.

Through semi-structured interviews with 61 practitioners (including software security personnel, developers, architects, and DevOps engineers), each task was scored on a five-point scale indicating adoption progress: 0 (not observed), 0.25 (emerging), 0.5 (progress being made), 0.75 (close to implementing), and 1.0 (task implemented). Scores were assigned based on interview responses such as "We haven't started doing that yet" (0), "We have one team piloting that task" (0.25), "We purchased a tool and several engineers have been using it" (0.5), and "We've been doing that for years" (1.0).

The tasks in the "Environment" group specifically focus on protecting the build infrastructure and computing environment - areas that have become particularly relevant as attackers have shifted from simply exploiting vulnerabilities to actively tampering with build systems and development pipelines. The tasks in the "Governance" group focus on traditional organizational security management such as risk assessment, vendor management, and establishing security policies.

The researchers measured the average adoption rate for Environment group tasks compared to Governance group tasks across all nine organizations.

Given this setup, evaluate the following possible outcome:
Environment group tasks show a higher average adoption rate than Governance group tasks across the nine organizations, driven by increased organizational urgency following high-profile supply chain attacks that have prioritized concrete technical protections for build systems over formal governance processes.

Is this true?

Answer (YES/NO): NO